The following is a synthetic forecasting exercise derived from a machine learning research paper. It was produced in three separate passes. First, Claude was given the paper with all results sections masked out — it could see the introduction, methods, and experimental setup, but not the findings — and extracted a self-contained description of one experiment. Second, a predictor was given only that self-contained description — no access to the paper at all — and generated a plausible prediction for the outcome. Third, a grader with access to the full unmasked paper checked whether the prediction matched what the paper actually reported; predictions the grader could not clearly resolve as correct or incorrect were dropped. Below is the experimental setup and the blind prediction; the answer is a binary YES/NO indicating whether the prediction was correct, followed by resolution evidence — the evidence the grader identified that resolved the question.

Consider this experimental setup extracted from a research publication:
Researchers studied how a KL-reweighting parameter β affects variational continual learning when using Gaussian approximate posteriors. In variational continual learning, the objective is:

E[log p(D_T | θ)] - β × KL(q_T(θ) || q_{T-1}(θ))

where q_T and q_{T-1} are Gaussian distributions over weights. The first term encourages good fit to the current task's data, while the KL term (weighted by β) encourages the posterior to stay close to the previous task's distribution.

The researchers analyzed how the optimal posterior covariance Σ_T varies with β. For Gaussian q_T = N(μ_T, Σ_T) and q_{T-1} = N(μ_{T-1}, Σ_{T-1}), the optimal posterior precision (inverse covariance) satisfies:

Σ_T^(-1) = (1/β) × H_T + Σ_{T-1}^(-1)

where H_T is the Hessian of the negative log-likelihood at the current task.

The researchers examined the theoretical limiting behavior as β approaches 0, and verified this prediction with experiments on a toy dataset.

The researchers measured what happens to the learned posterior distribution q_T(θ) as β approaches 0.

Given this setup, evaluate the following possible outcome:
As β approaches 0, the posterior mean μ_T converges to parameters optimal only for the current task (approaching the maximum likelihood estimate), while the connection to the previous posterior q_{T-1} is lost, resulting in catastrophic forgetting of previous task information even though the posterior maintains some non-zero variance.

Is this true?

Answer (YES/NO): NO